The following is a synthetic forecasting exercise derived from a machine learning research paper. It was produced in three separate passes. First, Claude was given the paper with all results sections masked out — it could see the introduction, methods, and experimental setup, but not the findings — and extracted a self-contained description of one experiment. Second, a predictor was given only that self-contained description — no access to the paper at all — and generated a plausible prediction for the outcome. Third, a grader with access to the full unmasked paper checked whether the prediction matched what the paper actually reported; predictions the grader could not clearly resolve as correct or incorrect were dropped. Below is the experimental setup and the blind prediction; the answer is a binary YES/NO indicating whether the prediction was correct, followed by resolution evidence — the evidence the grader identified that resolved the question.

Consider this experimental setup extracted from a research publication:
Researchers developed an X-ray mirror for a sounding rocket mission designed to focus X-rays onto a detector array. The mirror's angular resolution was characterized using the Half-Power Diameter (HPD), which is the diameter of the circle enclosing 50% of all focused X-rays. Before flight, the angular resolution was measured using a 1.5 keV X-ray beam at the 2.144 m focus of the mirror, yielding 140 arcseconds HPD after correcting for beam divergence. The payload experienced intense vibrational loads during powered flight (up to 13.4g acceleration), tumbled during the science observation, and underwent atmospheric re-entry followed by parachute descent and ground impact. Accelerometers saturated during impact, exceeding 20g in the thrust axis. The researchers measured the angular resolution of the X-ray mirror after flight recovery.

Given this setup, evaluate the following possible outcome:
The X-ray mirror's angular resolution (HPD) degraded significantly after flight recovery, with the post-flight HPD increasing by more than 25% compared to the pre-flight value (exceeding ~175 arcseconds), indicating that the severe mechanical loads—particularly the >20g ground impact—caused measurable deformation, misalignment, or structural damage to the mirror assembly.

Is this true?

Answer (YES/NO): NO